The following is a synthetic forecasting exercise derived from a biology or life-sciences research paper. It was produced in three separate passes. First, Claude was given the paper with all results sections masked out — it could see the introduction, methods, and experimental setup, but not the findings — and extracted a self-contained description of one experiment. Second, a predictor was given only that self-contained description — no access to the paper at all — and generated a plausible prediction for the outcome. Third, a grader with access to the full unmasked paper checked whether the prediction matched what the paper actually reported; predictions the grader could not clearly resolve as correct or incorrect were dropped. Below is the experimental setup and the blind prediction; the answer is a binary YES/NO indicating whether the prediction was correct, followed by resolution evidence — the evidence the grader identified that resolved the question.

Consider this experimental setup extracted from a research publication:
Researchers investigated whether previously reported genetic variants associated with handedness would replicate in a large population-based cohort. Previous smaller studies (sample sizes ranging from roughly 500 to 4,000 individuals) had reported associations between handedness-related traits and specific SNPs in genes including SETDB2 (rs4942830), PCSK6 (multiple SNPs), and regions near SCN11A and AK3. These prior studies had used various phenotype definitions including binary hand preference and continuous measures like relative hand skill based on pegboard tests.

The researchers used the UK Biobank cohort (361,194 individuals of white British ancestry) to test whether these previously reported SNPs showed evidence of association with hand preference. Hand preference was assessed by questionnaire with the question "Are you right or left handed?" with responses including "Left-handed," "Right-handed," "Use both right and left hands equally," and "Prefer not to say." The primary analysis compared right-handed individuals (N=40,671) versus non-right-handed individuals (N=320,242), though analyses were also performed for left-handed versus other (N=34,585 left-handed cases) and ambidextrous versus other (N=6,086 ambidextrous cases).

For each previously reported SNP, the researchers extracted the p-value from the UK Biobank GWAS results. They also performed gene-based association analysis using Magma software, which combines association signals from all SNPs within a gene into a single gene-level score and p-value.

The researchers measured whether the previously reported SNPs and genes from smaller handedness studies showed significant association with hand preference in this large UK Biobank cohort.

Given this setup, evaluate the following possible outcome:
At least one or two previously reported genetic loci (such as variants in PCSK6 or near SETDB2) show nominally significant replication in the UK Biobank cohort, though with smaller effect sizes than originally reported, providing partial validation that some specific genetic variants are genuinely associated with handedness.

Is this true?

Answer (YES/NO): NO